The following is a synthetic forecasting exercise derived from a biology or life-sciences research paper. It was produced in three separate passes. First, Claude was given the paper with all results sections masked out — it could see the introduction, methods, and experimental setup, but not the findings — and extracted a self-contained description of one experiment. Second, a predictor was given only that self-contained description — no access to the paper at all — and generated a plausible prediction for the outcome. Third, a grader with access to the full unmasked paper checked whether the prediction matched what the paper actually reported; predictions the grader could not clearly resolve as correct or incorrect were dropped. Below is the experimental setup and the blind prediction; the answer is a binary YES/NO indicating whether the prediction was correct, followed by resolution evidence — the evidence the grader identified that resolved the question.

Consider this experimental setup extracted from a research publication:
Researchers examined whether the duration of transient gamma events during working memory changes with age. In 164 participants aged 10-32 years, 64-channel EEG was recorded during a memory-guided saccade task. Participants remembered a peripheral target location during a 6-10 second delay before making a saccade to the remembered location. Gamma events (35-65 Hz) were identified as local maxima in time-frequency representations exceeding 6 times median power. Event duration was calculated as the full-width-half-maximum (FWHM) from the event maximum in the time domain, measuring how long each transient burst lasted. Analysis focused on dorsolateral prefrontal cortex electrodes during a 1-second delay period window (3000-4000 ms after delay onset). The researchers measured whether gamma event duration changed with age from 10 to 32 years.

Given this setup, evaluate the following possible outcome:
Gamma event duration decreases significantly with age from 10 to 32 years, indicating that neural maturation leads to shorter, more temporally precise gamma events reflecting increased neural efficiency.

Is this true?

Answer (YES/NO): NO